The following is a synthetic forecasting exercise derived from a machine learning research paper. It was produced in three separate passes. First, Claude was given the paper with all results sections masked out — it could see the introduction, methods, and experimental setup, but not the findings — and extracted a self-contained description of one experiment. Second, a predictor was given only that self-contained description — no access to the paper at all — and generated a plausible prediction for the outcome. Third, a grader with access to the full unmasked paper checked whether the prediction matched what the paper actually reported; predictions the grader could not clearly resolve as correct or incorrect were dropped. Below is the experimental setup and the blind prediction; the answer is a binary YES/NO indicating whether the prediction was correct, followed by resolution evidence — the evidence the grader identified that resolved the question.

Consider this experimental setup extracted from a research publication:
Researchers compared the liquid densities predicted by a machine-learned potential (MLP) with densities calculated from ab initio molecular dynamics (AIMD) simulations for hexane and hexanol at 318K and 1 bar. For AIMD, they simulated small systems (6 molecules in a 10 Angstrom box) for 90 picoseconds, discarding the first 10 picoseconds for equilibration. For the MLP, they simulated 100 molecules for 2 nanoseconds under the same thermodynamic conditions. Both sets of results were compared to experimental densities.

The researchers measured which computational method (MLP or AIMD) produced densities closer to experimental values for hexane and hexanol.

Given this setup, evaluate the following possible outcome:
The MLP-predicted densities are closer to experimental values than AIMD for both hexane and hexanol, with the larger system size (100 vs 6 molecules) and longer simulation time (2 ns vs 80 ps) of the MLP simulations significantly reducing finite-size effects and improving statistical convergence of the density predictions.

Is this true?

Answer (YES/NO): YES